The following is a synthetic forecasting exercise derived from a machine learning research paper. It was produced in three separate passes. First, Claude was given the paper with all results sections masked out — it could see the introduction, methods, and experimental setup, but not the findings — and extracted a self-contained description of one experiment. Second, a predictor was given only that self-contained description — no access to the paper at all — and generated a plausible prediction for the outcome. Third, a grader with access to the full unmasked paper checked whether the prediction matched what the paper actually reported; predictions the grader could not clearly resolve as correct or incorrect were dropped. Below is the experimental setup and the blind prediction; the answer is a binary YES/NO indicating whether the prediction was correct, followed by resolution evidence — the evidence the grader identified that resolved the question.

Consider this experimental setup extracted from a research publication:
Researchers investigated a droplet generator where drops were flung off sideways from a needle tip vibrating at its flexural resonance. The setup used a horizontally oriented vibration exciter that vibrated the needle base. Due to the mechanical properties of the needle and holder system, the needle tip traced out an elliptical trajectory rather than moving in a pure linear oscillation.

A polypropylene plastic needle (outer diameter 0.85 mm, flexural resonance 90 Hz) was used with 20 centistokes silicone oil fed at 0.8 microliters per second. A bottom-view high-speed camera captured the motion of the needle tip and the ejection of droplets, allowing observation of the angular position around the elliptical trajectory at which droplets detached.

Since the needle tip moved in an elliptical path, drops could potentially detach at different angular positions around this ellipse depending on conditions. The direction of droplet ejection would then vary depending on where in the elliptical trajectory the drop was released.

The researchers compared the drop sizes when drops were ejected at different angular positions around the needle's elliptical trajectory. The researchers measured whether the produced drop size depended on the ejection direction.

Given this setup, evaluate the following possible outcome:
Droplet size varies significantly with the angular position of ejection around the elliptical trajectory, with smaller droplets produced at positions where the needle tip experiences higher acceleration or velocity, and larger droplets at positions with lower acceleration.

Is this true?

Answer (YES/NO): NO